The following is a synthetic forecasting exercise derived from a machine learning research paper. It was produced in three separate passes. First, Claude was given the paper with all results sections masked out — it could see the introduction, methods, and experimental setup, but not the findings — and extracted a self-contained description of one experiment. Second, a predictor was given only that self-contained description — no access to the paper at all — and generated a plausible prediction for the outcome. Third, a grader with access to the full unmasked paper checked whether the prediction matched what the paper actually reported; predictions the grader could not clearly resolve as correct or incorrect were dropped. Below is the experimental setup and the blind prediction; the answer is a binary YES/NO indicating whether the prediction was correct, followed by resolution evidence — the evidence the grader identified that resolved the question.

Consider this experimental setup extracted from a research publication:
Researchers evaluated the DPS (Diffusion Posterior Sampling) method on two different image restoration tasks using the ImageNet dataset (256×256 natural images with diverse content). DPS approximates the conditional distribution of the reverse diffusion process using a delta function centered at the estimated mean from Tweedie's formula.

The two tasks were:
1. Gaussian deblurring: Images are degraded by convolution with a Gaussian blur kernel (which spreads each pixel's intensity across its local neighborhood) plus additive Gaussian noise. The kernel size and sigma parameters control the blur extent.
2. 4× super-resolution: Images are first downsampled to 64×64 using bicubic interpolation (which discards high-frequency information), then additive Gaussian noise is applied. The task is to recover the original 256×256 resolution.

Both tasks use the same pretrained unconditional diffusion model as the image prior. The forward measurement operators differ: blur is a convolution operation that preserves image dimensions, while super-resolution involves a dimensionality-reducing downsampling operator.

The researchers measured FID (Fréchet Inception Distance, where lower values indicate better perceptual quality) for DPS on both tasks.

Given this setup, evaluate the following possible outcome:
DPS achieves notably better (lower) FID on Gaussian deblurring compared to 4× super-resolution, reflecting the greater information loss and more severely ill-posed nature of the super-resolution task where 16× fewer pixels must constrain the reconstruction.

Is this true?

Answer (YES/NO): NO